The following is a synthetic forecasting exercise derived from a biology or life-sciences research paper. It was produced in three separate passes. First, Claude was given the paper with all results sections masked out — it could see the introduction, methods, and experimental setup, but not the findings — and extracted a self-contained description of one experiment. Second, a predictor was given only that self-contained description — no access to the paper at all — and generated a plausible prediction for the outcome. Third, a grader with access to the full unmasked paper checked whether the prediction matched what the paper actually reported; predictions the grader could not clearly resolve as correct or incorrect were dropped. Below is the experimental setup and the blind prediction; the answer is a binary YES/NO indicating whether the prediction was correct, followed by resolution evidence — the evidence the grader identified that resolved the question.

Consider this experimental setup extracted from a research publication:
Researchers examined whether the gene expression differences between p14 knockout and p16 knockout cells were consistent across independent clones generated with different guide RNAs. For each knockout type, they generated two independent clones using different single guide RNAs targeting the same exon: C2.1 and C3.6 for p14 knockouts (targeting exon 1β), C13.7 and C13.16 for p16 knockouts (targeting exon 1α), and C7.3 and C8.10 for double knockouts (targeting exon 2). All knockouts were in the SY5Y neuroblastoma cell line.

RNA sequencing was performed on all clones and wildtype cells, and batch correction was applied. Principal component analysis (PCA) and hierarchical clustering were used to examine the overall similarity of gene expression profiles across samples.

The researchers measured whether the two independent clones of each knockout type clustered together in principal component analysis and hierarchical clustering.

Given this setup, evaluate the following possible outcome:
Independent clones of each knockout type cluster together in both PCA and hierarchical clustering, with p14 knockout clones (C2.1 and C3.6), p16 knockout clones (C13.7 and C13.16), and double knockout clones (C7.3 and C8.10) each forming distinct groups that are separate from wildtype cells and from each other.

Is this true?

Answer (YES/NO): NO